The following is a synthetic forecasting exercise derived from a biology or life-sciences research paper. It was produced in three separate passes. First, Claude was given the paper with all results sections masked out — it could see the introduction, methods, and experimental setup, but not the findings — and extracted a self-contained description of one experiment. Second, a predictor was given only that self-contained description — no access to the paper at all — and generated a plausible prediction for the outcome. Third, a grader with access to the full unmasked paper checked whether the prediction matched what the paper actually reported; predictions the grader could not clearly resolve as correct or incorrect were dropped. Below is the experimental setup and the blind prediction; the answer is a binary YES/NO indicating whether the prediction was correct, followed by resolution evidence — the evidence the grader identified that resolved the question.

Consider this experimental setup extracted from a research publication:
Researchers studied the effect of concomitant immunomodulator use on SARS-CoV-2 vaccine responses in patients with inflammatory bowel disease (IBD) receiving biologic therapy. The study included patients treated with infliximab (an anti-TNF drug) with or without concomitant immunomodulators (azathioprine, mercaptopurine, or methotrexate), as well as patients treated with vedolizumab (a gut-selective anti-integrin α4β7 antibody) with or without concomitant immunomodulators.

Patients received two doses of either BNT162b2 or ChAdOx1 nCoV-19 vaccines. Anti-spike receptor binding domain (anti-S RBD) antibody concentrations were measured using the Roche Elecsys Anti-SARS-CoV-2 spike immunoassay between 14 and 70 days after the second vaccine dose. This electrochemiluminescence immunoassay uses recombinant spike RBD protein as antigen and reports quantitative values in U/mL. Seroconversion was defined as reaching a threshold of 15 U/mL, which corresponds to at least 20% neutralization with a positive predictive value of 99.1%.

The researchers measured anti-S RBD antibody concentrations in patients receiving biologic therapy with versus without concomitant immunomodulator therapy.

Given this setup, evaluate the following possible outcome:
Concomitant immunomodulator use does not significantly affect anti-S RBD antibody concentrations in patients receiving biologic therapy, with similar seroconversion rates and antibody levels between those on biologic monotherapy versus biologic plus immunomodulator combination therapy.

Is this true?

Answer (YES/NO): NO